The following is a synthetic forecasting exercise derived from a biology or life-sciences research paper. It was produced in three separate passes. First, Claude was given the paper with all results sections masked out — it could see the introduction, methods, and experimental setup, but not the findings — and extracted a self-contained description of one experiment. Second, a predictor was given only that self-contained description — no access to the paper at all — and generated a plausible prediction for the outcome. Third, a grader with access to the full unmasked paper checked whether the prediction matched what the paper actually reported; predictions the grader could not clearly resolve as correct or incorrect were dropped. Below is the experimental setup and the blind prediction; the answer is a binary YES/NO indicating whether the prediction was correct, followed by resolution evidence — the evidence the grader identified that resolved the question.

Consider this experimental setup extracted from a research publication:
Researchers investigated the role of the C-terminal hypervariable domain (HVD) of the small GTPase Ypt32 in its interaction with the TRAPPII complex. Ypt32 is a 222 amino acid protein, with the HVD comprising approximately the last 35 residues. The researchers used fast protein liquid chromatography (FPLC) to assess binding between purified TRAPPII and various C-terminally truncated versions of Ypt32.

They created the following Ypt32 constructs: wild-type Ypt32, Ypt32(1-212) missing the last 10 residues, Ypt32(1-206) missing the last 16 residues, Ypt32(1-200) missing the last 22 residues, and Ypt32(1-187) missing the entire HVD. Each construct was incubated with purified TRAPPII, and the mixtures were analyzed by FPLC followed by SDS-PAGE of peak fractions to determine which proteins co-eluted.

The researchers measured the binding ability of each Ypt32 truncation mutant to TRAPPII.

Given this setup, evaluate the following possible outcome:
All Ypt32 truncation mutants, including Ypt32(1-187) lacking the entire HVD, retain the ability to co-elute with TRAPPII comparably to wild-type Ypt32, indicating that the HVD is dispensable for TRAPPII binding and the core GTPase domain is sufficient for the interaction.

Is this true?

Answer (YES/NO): NO